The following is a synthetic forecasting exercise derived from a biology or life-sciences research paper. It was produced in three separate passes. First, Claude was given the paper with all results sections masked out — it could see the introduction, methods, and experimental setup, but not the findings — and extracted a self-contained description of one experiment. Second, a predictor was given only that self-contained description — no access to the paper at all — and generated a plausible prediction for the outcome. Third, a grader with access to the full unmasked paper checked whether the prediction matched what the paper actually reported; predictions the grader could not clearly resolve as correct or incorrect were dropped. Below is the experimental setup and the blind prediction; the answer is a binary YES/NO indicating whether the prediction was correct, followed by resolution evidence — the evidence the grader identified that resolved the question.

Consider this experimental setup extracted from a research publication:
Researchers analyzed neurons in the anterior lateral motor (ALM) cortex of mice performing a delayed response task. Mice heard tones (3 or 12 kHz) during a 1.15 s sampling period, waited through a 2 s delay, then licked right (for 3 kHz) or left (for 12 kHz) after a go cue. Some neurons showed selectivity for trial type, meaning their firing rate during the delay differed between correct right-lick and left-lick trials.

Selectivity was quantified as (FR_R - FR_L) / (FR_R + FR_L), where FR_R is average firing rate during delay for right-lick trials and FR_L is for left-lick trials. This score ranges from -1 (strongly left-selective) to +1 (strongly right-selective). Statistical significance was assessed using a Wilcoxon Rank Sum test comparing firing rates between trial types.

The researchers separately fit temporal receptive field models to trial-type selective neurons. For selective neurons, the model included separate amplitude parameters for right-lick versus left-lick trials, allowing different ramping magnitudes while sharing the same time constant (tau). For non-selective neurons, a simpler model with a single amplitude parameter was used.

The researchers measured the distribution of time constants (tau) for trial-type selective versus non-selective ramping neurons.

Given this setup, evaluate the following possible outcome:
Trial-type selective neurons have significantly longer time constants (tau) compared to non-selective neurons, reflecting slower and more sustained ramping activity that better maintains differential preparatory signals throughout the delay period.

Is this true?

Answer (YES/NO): NO